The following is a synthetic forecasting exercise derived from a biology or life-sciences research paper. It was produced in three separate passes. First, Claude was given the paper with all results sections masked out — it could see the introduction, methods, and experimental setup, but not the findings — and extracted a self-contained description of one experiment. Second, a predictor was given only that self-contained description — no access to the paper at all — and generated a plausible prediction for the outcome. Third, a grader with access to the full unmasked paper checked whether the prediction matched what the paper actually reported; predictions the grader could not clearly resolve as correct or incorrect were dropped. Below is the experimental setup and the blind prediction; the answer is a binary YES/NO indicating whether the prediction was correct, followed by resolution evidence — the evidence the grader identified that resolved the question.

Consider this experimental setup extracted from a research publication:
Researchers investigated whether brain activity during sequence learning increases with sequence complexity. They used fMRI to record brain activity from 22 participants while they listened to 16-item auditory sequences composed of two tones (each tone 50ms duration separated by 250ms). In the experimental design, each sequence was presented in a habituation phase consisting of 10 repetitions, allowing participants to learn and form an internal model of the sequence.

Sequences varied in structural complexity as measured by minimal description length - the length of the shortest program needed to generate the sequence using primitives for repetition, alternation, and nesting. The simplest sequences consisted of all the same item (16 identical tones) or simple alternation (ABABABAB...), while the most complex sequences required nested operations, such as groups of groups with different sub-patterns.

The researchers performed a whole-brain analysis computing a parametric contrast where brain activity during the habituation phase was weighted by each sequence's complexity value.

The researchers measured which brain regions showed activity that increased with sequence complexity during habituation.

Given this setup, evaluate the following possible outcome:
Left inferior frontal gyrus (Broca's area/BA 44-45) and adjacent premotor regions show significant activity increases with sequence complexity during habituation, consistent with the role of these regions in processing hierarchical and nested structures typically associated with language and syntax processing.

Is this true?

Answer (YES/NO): NO